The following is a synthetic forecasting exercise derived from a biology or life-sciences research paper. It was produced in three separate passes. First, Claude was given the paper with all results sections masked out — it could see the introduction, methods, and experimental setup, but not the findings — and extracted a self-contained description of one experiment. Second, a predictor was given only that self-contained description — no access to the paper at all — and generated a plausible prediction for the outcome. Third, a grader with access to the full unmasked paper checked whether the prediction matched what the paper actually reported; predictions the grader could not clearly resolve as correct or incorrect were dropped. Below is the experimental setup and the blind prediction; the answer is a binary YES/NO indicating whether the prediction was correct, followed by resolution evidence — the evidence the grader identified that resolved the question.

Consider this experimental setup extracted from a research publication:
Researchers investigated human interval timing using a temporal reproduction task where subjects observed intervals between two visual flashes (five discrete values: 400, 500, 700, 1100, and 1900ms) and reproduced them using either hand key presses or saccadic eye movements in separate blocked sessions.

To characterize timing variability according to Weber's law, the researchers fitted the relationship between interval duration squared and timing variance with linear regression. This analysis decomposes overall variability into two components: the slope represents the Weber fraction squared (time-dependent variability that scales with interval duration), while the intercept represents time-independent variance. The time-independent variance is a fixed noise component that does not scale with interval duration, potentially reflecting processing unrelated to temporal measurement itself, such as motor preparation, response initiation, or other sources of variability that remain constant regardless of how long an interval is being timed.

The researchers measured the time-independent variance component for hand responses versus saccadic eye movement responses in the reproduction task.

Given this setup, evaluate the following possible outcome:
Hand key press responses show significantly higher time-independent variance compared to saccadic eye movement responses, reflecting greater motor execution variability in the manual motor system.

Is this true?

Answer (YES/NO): NO